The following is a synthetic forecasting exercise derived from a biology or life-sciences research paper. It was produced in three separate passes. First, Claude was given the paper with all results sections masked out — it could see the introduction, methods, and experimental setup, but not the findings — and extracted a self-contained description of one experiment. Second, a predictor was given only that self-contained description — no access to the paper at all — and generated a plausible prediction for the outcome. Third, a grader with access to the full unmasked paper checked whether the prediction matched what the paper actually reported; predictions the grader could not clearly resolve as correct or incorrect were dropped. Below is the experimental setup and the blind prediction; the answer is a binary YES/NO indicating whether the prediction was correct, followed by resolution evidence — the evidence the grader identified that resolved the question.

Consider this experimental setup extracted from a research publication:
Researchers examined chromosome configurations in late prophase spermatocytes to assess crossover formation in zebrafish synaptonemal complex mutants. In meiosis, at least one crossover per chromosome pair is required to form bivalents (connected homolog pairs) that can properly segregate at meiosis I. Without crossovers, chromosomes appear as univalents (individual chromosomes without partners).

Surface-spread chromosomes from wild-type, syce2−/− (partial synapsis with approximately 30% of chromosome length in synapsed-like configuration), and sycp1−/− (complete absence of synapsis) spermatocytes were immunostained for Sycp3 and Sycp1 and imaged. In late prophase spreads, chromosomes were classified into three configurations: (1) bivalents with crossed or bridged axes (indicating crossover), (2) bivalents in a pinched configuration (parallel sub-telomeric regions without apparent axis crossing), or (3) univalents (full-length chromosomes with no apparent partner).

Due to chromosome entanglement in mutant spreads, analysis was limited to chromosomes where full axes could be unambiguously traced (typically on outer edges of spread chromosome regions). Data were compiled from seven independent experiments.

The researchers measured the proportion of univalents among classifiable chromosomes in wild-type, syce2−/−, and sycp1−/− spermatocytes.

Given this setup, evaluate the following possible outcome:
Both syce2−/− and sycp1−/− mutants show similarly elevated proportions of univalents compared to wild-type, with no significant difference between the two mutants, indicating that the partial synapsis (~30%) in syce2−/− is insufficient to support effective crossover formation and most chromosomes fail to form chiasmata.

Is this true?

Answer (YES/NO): NO